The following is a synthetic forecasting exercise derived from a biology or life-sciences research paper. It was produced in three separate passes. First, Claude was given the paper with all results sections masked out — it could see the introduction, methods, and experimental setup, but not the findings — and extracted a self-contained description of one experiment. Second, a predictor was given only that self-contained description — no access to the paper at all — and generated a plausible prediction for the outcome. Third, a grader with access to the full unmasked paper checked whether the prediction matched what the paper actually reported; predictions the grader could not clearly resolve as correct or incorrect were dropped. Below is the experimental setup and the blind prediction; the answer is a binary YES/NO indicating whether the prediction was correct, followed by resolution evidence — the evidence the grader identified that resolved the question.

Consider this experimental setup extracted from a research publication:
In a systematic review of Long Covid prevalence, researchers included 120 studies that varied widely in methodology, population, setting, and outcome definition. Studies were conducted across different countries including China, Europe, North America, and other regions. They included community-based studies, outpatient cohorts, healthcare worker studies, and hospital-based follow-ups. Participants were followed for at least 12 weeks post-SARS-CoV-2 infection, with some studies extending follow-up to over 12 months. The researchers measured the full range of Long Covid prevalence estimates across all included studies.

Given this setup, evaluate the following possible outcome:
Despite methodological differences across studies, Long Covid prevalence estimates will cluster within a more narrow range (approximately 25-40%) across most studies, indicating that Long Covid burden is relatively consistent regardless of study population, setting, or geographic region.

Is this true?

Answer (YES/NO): NO